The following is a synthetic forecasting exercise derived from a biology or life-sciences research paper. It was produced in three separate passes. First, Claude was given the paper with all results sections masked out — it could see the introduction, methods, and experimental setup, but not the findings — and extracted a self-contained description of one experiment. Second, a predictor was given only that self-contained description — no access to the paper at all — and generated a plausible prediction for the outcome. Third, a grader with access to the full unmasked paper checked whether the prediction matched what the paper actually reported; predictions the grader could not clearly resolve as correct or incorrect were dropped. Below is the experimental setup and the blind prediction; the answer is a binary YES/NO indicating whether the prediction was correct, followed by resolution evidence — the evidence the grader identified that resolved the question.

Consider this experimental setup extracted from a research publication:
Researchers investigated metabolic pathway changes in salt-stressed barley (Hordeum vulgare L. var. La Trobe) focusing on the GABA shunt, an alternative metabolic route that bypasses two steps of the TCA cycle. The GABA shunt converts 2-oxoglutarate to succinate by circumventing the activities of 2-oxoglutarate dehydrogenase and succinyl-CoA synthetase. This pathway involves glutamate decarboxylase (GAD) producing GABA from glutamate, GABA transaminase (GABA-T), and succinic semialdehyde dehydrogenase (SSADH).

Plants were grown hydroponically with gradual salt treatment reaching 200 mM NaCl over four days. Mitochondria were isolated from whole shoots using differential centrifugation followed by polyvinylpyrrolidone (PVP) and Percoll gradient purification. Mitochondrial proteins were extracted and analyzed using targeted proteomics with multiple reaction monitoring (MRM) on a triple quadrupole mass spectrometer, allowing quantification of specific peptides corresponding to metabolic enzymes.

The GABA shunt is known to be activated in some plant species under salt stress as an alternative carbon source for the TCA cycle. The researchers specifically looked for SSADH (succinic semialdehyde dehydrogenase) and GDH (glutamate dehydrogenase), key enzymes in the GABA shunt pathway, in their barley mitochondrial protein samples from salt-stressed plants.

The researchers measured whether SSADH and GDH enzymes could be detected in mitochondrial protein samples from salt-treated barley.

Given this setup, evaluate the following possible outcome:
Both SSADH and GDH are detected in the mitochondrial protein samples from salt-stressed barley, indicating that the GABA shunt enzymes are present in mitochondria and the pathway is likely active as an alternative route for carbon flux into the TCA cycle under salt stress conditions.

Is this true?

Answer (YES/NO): NO